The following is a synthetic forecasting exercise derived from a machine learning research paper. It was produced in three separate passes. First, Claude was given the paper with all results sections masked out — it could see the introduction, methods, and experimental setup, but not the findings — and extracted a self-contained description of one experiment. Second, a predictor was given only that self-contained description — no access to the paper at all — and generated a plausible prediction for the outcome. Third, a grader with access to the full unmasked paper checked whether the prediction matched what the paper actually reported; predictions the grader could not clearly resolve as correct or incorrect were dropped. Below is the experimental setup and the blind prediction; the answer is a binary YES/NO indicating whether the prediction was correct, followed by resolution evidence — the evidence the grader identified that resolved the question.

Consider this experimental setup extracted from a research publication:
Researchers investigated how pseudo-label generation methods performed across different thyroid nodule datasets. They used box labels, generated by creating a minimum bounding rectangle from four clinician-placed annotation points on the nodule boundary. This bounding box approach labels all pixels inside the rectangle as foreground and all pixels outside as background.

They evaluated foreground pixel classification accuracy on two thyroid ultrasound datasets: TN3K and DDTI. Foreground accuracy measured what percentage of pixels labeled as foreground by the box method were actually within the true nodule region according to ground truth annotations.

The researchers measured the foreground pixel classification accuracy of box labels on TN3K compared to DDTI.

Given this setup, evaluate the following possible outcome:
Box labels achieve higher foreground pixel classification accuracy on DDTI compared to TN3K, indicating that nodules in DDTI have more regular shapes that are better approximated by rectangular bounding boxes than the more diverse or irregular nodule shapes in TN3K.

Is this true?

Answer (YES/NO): YES